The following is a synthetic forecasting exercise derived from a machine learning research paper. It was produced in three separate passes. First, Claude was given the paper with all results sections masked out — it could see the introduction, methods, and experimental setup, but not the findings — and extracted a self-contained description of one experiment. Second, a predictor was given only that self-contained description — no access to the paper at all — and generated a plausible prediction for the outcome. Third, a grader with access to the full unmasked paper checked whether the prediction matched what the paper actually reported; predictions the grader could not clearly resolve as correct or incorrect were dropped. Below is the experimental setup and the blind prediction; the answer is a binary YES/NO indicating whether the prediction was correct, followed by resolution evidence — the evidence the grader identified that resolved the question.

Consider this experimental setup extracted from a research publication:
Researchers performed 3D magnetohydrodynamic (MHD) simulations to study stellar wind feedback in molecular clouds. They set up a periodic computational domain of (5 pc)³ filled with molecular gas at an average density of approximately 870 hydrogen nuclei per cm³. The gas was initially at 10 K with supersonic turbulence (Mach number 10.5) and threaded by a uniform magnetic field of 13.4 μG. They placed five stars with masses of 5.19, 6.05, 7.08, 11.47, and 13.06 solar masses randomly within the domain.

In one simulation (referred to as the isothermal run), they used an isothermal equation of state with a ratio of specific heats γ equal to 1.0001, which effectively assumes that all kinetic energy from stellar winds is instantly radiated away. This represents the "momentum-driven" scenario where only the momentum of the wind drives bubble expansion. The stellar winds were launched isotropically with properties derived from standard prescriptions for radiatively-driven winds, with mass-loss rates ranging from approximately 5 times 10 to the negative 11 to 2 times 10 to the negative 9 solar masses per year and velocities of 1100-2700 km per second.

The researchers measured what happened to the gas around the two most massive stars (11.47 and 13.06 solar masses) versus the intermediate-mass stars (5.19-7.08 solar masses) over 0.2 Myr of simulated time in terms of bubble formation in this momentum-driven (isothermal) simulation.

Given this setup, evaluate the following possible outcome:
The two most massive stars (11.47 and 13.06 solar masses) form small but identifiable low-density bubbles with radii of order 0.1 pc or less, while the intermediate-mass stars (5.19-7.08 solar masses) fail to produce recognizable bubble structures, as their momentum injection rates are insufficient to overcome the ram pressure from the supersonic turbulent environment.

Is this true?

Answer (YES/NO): NO